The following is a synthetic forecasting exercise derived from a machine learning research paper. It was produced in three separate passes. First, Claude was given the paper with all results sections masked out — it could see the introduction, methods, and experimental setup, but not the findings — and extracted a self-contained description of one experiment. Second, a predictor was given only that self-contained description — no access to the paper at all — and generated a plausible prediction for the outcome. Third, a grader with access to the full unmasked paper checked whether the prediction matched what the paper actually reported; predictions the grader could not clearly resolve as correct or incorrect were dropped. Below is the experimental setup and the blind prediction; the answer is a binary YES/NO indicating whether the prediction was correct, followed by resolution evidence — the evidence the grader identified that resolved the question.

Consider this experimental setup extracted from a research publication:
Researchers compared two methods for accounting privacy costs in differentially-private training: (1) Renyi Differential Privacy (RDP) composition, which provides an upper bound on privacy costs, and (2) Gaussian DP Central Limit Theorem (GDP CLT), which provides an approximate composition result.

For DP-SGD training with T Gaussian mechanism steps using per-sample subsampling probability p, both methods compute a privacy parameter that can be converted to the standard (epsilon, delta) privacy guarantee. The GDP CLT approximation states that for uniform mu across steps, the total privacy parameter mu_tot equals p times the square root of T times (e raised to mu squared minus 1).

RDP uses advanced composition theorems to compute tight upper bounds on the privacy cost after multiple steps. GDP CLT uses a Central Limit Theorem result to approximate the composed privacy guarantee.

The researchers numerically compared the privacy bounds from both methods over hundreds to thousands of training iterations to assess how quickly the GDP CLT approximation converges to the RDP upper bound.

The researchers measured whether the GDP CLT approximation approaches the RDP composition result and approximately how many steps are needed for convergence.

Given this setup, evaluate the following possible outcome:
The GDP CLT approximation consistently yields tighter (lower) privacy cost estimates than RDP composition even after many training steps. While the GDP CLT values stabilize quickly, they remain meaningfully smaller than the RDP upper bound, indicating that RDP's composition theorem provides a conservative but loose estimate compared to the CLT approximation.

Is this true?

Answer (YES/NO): NO